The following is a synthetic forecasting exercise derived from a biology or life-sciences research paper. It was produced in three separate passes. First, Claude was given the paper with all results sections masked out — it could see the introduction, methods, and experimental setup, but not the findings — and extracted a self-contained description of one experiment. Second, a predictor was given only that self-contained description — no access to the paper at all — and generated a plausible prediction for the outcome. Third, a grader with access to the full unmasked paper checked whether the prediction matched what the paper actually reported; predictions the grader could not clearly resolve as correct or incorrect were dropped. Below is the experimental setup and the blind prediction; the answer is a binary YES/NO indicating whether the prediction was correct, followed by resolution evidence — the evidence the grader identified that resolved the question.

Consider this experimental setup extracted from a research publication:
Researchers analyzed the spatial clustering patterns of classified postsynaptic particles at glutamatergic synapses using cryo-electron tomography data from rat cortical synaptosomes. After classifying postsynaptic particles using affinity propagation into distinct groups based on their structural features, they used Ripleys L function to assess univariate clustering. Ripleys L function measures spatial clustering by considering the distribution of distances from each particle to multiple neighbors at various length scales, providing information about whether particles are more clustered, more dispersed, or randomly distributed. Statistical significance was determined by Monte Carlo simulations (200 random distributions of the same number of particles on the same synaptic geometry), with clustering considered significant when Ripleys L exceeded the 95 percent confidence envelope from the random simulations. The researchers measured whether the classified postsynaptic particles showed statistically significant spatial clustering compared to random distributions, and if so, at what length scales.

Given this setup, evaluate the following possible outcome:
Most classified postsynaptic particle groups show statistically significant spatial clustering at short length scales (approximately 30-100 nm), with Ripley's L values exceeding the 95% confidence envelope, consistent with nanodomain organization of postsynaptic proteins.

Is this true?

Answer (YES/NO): NO